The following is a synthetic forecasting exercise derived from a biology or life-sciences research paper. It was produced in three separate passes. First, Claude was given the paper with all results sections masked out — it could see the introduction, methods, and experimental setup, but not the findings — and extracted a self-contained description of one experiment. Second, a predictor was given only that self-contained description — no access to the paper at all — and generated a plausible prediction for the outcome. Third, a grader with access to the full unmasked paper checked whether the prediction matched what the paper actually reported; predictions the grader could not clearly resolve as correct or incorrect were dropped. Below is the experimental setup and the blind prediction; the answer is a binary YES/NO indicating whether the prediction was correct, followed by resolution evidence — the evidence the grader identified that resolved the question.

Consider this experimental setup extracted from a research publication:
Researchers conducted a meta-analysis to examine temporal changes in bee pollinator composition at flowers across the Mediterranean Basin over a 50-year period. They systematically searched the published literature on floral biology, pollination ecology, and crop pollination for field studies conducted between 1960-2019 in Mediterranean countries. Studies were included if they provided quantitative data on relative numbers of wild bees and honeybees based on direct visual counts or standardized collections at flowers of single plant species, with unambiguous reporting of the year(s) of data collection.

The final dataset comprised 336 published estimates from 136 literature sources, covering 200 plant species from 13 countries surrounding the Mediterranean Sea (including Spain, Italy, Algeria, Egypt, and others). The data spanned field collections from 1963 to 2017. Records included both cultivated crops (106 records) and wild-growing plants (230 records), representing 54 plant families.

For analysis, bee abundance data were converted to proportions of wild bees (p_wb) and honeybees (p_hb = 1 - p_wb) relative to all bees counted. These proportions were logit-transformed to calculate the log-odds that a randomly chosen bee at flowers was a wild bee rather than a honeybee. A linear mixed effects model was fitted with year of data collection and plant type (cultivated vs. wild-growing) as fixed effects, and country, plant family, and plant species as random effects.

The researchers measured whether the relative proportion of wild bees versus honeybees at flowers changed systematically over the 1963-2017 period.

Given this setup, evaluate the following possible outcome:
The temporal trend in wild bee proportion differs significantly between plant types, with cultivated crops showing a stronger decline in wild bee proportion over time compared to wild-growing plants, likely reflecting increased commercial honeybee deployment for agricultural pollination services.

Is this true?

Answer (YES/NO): NO